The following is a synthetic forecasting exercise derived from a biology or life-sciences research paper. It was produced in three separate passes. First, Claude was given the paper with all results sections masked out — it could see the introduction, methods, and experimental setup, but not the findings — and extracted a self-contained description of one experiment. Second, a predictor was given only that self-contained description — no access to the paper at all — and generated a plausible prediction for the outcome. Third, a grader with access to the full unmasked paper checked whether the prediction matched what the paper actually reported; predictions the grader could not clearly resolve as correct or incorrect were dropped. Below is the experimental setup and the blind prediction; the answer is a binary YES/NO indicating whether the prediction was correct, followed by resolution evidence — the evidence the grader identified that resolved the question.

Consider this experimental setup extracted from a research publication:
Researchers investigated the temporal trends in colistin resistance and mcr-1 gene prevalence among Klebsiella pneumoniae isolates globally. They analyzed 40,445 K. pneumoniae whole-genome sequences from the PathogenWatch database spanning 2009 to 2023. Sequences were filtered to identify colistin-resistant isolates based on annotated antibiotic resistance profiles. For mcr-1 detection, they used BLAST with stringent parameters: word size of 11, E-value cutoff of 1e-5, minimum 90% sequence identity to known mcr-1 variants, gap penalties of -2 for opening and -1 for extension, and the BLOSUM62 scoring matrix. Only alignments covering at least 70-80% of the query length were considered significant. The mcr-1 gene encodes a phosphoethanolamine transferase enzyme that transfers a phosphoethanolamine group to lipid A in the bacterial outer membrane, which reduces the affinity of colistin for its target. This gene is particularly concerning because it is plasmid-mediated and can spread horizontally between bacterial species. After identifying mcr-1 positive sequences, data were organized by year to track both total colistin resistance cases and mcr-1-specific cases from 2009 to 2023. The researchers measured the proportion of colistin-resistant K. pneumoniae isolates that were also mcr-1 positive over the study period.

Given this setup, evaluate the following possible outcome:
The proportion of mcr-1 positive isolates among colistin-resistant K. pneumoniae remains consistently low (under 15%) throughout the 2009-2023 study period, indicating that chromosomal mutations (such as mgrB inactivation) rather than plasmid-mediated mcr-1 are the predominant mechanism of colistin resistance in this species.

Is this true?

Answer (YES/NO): YES